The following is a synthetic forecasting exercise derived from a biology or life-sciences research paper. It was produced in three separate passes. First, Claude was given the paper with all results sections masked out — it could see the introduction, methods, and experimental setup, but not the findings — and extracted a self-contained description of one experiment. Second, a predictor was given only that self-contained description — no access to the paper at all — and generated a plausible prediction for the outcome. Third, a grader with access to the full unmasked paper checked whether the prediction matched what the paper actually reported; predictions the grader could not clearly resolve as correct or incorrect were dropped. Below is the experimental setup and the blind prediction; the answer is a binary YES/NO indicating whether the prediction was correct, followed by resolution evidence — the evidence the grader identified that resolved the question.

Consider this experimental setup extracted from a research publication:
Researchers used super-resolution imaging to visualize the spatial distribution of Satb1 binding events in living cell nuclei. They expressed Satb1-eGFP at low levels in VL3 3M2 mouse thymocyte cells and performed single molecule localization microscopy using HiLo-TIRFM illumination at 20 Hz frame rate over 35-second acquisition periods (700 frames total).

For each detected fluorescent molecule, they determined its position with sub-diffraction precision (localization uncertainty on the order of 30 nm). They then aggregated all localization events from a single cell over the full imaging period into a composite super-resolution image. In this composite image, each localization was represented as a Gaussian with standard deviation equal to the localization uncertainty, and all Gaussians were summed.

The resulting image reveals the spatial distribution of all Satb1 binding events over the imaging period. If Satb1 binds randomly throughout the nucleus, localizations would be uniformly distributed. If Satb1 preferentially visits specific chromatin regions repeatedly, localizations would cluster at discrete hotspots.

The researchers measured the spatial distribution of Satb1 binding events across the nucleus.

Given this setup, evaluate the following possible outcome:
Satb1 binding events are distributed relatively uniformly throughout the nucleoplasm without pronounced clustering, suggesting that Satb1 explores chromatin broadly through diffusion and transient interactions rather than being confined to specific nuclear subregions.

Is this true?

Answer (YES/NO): NO